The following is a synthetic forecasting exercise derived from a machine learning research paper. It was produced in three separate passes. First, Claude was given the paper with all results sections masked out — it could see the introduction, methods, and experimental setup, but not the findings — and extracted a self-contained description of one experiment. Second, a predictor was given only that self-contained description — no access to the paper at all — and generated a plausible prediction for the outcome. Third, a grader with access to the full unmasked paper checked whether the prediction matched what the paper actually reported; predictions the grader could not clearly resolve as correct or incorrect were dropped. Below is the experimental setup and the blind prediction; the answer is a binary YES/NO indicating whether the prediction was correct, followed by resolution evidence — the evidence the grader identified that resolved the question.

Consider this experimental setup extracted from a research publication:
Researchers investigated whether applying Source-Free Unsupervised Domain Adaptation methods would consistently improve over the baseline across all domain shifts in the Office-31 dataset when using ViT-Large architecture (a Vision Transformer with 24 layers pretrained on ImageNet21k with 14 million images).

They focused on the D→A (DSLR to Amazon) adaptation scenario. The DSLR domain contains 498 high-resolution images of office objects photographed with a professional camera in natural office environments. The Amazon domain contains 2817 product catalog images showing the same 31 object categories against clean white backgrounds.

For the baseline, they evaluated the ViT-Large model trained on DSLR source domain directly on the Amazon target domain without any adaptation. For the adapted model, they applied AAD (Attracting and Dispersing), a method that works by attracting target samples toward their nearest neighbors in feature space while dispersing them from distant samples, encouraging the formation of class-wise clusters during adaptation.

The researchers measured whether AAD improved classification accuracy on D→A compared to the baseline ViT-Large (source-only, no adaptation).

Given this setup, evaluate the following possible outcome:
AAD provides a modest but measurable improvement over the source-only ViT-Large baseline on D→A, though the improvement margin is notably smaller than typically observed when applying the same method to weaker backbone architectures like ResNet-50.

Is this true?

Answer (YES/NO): NO